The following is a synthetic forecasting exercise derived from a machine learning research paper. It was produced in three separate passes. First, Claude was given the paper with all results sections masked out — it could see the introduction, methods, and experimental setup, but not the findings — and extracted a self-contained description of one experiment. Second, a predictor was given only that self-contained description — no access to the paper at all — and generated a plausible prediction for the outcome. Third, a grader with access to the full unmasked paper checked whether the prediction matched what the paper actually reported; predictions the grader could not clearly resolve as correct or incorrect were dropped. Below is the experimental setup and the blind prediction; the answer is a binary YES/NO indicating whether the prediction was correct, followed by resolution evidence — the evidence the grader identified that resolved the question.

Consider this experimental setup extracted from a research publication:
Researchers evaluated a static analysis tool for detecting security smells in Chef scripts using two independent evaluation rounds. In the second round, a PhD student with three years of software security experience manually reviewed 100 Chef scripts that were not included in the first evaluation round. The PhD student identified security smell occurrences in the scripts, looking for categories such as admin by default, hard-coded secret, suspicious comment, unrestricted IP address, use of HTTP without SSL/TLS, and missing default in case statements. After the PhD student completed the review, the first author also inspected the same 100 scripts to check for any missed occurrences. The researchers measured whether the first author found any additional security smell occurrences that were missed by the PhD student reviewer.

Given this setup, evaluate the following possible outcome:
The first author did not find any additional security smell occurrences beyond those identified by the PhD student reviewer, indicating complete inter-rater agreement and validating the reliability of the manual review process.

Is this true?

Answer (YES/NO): YES